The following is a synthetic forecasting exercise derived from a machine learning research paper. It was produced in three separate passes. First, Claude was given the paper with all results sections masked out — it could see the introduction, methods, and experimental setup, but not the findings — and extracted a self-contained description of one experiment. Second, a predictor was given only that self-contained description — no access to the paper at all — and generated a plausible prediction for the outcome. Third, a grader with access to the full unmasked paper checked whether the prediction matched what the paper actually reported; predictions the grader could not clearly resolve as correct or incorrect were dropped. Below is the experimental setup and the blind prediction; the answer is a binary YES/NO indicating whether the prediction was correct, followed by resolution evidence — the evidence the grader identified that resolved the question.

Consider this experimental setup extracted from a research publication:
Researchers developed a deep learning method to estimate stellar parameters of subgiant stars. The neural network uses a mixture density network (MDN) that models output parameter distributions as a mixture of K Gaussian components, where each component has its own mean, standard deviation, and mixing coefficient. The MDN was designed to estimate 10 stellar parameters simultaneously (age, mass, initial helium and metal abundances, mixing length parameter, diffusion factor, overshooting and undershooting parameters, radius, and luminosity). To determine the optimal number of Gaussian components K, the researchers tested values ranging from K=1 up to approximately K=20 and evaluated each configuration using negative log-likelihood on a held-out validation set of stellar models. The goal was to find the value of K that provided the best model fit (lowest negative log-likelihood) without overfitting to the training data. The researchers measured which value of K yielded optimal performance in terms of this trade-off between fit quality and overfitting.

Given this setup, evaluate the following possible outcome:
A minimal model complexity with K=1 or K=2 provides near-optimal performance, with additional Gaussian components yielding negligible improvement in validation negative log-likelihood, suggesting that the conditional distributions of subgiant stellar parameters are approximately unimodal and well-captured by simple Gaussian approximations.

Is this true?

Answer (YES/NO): NO